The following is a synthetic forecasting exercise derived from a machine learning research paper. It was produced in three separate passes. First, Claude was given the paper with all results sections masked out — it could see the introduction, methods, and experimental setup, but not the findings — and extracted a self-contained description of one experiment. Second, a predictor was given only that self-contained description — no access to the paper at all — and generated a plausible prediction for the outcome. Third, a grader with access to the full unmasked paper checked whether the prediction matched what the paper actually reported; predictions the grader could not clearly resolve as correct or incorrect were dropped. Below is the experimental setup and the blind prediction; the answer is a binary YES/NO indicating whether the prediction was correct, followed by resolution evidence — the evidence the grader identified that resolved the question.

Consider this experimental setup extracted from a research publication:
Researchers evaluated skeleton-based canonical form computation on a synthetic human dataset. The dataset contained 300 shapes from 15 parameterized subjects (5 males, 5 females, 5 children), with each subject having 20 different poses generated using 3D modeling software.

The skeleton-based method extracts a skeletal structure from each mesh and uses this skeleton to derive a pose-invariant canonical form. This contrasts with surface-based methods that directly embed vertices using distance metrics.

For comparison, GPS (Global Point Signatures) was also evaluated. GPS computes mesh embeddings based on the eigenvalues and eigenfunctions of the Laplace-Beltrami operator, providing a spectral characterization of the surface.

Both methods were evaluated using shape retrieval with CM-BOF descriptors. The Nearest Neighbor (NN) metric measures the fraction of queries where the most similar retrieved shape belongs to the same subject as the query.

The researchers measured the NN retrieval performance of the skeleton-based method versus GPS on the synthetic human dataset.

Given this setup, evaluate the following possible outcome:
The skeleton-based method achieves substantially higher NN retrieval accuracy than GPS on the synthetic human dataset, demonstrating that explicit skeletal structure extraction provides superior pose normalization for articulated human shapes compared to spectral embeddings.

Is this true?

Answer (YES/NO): NO